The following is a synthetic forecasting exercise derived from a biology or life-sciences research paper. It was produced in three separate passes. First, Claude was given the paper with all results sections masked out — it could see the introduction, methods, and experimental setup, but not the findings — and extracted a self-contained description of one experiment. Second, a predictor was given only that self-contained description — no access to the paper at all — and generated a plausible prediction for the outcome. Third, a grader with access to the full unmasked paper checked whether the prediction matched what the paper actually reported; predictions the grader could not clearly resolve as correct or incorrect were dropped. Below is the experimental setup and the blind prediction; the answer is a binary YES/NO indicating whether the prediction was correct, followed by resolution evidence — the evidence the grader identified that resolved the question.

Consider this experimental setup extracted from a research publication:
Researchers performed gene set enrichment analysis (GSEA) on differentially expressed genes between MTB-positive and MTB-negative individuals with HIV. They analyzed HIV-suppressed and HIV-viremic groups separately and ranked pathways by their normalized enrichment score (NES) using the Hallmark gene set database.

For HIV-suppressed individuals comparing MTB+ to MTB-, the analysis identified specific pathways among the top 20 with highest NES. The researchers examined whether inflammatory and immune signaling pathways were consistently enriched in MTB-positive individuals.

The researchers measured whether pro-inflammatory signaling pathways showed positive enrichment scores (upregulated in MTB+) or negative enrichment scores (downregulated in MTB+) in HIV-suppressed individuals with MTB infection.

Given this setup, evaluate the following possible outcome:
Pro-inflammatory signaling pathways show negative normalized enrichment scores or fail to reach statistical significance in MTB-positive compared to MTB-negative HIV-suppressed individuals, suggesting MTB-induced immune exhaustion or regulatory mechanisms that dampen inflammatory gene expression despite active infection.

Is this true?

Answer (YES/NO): NO